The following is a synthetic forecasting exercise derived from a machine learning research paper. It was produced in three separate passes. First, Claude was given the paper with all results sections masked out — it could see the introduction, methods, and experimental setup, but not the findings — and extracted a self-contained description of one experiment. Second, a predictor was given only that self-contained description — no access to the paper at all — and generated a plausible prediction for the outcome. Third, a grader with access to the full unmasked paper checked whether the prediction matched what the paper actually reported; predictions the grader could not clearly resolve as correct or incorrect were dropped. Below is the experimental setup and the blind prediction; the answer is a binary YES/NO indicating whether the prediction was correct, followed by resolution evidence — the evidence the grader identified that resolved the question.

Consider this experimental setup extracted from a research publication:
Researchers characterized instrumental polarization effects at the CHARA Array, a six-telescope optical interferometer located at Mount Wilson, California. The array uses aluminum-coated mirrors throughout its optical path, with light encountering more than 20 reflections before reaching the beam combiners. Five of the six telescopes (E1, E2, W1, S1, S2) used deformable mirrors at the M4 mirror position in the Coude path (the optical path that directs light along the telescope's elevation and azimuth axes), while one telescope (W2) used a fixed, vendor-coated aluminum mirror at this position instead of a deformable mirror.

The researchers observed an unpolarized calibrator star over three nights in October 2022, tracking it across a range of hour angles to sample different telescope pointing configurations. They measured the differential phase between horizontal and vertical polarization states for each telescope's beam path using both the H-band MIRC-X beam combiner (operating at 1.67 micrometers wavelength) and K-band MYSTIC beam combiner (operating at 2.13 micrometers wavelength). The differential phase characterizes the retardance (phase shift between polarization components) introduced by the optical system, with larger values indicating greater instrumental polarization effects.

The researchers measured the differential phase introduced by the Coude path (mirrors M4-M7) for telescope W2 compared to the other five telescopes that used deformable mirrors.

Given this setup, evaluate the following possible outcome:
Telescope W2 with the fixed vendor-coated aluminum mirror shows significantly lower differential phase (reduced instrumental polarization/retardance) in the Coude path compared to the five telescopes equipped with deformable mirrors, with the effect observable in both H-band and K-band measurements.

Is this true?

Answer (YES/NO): NO